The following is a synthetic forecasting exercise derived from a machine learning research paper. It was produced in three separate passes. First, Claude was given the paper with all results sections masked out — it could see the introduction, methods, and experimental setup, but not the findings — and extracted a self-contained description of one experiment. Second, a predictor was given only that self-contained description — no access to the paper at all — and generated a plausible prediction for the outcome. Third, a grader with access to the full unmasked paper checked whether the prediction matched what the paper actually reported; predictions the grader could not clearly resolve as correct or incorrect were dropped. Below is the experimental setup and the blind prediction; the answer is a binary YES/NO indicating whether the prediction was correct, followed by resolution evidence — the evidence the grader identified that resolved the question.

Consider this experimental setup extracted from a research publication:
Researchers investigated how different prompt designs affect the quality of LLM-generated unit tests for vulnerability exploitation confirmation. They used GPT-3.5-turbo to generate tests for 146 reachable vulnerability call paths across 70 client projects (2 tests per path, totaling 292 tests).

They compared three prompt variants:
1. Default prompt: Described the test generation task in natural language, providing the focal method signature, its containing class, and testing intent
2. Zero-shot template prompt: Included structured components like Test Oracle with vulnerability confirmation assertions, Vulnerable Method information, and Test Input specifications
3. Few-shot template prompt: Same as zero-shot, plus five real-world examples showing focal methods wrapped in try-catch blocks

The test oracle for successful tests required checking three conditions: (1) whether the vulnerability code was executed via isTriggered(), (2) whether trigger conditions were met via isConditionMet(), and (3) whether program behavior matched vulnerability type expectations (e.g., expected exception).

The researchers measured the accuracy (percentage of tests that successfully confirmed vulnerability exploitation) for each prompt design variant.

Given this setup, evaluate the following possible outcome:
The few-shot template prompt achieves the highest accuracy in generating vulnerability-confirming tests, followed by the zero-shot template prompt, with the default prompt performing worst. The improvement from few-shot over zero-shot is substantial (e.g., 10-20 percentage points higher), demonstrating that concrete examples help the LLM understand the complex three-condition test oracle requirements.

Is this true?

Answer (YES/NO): YES